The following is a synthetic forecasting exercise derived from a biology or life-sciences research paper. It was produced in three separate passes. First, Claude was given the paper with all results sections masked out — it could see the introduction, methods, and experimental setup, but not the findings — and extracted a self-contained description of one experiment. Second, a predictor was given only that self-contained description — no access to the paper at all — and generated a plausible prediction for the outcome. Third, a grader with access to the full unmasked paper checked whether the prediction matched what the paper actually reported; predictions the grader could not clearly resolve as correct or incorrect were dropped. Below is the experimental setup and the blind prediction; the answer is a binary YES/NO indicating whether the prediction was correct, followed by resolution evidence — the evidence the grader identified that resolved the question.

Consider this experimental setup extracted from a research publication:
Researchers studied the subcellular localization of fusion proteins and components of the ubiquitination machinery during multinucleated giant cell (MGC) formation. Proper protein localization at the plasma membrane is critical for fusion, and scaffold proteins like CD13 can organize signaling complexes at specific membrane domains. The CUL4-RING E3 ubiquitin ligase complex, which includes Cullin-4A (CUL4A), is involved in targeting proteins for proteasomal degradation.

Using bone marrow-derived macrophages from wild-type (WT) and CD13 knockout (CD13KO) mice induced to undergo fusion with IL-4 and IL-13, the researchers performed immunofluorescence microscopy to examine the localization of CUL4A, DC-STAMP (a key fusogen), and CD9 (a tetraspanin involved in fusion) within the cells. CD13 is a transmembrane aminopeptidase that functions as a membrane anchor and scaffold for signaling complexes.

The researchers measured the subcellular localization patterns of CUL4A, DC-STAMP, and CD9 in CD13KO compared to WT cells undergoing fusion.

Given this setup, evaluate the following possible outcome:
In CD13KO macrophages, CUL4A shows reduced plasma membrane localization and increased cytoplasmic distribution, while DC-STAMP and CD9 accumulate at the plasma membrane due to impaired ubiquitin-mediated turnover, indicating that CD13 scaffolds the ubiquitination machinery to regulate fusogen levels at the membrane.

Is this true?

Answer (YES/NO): NO